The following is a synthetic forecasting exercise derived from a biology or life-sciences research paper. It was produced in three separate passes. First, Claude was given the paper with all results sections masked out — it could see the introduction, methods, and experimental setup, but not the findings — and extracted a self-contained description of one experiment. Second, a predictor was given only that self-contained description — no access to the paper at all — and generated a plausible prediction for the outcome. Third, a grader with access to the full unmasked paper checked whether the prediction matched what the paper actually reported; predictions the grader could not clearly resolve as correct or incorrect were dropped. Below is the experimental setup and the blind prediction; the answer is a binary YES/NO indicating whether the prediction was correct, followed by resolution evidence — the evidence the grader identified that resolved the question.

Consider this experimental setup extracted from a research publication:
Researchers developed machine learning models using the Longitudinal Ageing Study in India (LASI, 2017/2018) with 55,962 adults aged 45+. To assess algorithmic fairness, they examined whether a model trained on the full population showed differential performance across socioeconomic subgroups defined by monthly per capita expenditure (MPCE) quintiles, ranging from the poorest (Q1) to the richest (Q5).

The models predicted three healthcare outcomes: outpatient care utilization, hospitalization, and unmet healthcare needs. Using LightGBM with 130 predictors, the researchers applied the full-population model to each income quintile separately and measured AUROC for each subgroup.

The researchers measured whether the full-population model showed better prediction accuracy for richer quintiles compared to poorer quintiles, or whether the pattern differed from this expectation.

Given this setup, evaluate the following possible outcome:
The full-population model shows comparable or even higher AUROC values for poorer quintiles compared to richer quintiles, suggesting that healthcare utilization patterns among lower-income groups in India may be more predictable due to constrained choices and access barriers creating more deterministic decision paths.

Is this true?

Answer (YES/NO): YES